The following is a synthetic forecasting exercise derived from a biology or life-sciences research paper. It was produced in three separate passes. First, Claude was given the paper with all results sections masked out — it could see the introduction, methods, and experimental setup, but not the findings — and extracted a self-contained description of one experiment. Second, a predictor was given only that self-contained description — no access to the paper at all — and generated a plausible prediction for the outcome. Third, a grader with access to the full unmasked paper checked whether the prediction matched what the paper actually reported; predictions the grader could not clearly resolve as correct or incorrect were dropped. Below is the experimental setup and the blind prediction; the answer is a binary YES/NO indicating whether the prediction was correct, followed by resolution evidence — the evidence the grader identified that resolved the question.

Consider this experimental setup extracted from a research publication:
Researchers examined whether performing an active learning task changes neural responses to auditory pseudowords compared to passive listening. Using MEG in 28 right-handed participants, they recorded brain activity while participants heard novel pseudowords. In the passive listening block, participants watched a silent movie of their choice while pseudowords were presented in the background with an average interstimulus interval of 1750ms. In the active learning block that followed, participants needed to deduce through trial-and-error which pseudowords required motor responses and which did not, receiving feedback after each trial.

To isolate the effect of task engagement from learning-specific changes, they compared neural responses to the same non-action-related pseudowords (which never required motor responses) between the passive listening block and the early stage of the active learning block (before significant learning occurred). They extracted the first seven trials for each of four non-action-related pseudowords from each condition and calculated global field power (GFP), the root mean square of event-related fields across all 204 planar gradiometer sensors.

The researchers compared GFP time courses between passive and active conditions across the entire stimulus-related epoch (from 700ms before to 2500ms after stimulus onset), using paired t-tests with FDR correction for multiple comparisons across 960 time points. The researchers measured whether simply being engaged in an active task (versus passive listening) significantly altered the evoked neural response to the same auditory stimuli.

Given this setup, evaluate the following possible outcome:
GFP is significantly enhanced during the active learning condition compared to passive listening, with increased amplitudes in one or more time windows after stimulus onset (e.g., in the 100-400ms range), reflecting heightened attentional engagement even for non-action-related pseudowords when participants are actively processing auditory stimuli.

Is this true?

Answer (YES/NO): YES